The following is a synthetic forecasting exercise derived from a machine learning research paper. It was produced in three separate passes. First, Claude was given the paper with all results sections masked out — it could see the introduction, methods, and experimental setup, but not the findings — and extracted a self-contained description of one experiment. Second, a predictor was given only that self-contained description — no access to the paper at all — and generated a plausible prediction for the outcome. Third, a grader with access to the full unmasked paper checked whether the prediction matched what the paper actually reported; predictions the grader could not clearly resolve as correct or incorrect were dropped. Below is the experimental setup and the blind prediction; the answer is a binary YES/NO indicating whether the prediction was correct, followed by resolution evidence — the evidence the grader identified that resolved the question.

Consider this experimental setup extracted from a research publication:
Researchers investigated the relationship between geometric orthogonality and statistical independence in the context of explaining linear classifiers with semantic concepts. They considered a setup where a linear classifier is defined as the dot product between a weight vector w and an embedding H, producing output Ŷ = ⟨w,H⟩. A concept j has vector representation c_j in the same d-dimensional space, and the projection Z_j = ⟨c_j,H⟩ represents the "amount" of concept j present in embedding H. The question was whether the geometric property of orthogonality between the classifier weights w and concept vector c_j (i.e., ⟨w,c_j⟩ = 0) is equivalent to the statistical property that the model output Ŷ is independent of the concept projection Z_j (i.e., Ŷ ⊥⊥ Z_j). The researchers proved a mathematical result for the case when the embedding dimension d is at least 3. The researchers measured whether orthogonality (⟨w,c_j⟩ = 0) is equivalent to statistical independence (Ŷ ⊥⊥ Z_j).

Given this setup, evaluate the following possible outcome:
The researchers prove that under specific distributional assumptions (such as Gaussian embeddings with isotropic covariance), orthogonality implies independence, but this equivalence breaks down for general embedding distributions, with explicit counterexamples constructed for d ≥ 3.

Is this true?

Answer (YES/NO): NO